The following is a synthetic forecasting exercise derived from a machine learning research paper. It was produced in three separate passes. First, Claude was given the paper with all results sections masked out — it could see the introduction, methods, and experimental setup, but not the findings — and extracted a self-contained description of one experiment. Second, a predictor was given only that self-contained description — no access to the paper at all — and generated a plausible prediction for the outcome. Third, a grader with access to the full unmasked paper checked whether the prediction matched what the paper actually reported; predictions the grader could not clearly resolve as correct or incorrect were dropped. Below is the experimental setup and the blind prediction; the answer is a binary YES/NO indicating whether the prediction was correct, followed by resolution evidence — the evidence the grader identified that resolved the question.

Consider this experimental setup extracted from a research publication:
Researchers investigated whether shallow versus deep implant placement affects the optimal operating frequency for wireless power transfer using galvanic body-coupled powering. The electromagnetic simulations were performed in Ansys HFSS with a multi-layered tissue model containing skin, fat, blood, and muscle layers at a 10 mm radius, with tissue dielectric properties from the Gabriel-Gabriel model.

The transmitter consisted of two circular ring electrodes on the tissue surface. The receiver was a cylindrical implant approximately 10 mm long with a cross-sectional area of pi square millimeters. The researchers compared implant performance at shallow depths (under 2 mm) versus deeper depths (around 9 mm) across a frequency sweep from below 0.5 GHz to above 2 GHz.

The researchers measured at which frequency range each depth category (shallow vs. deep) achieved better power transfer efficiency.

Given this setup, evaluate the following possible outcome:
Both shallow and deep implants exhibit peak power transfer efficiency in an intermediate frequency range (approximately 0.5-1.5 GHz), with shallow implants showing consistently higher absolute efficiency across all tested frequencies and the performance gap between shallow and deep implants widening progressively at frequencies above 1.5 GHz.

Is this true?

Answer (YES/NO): NO